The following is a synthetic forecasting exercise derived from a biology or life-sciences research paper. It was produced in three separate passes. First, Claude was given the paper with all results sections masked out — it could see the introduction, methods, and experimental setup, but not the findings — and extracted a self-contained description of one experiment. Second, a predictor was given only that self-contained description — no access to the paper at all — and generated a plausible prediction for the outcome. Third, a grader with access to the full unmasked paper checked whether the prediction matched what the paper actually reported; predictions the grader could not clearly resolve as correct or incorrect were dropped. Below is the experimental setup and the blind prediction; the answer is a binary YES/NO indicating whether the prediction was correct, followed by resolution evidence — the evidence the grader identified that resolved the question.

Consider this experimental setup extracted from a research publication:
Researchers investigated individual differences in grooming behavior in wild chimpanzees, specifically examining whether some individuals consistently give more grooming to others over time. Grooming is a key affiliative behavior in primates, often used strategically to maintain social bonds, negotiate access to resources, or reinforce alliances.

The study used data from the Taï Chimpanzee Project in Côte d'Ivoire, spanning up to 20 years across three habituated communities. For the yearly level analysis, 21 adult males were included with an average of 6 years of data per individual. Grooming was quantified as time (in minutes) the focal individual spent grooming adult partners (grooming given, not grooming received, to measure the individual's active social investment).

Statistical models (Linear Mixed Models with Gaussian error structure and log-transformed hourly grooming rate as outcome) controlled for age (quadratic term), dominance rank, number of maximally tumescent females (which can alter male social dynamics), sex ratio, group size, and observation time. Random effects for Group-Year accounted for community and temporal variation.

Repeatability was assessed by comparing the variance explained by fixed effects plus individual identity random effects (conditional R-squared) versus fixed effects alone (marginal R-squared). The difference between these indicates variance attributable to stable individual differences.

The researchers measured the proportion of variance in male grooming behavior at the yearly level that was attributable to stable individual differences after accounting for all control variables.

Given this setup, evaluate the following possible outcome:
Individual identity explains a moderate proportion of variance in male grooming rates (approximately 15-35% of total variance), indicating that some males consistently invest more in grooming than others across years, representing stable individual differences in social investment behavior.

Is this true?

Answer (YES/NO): NO